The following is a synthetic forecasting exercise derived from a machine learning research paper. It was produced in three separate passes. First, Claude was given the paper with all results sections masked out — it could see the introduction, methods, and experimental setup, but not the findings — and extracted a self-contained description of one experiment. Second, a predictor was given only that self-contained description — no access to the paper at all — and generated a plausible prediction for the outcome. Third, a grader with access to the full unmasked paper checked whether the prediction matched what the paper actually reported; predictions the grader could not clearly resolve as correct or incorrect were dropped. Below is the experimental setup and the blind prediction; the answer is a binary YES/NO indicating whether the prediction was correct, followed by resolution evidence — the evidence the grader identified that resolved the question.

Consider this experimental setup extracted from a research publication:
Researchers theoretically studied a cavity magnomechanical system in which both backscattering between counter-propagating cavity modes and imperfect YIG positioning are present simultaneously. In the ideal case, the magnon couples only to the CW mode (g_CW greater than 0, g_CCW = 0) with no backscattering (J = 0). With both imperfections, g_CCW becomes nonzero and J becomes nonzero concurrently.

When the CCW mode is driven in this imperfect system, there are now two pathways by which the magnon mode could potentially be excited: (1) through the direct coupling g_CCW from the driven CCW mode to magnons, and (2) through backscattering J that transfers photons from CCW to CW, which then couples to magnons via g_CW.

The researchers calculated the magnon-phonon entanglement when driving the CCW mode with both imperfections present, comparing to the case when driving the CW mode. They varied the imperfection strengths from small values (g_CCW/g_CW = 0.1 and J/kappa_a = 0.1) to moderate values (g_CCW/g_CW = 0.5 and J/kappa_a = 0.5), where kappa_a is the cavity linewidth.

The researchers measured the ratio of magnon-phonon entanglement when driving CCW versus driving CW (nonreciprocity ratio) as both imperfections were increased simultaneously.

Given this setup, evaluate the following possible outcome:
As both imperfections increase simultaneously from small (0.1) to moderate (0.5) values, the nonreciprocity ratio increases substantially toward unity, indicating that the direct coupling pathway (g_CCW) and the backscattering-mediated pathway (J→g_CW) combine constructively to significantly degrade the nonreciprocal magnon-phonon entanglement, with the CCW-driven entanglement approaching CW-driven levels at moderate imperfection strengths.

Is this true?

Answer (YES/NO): NO